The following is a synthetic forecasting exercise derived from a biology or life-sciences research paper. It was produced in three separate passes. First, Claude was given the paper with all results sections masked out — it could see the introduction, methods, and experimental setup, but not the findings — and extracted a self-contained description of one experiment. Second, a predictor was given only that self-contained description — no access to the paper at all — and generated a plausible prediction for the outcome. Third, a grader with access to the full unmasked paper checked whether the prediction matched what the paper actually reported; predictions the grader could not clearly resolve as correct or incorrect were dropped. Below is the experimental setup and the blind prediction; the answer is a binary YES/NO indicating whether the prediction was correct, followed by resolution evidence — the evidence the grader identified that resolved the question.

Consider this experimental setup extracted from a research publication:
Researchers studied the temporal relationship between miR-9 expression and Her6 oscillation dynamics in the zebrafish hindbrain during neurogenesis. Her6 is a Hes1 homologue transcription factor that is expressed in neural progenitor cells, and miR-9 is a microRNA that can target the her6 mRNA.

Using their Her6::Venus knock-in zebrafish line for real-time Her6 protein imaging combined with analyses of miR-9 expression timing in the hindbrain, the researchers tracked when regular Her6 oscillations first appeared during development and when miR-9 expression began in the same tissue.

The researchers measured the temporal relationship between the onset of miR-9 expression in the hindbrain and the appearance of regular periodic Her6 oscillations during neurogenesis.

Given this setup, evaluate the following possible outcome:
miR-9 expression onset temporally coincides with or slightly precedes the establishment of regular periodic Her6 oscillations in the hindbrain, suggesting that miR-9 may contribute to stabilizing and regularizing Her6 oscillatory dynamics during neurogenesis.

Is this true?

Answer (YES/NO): YES